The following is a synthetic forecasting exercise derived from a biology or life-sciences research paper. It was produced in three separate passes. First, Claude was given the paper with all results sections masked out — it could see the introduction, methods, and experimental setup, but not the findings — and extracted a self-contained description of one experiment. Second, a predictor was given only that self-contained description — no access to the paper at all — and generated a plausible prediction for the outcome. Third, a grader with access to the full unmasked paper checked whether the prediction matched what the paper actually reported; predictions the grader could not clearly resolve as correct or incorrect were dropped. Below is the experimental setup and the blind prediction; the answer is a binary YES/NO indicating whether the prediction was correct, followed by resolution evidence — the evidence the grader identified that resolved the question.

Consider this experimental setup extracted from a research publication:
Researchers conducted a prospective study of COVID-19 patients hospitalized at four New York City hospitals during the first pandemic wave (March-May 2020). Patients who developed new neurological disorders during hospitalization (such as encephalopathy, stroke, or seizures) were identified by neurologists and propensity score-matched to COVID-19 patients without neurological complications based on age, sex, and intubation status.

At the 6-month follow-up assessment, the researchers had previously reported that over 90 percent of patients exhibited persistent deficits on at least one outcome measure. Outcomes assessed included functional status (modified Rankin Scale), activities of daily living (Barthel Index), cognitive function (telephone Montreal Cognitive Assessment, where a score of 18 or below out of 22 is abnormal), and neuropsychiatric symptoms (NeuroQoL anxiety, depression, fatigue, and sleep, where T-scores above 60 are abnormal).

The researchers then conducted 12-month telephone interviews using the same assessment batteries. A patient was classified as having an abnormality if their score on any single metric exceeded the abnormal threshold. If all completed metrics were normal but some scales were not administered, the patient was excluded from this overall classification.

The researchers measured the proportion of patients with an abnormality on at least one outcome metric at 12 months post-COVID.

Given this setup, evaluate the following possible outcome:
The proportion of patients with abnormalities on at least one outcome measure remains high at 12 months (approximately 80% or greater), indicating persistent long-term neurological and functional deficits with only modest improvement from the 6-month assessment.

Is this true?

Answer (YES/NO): YES